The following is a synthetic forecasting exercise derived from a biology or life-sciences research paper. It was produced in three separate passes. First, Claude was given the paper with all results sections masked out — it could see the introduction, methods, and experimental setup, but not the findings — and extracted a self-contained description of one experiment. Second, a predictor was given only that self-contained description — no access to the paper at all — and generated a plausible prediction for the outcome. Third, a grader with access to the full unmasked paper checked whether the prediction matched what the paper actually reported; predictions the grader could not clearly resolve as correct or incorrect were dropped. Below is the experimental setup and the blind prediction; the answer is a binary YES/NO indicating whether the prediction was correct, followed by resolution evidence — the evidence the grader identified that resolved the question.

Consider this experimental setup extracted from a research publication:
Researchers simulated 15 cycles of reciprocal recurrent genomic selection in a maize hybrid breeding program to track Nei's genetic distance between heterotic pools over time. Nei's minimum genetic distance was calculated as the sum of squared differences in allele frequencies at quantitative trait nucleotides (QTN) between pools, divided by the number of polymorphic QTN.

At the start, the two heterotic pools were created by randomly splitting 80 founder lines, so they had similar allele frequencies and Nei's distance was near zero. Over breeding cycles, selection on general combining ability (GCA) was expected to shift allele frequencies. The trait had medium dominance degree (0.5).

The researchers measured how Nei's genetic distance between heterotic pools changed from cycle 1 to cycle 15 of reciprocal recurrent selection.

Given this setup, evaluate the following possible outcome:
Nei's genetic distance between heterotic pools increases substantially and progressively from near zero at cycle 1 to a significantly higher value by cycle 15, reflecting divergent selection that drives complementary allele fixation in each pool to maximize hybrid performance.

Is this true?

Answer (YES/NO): YES